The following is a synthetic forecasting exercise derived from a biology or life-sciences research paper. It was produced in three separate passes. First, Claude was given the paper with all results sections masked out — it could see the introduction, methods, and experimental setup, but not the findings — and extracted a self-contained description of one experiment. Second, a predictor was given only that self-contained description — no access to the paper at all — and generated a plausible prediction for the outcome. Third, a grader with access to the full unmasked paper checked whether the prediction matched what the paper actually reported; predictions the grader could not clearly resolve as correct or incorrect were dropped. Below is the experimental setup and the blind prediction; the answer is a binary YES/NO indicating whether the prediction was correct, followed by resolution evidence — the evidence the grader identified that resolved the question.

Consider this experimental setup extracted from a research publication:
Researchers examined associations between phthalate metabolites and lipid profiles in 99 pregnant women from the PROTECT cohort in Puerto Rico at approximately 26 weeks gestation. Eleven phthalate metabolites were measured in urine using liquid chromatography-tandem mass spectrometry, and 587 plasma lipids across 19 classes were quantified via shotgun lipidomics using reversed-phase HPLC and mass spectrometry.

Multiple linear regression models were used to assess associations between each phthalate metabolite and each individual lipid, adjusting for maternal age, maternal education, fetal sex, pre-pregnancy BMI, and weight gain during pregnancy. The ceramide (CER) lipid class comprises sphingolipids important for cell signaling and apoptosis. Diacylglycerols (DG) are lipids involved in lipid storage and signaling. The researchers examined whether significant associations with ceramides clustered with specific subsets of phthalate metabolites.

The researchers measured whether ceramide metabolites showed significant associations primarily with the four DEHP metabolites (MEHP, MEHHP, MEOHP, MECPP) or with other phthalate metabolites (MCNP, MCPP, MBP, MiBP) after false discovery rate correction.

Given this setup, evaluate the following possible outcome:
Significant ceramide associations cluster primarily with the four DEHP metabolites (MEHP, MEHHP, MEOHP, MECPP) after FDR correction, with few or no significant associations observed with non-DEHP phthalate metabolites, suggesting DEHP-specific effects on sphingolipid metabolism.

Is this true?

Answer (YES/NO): NO